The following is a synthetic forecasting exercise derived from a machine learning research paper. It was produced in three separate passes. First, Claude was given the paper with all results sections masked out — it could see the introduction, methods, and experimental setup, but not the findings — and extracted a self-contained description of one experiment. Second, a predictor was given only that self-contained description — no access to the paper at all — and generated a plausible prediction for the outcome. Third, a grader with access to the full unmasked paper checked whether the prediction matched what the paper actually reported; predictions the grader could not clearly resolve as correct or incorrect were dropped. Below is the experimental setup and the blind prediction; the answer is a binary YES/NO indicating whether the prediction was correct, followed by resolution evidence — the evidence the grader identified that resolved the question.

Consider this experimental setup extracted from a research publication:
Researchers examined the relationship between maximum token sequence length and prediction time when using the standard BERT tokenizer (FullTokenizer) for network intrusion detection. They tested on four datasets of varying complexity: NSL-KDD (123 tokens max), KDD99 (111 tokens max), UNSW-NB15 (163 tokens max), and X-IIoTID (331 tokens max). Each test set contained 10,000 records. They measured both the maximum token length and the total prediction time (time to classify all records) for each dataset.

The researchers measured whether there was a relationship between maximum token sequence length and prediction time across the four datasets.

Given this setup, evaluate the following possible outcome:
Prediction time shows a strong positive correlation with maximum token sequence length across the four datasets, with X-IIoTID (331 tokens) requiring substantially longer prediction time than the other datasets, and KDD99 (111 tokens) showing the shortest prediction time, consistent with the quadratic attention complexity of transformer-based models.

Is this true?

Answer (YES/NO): YES